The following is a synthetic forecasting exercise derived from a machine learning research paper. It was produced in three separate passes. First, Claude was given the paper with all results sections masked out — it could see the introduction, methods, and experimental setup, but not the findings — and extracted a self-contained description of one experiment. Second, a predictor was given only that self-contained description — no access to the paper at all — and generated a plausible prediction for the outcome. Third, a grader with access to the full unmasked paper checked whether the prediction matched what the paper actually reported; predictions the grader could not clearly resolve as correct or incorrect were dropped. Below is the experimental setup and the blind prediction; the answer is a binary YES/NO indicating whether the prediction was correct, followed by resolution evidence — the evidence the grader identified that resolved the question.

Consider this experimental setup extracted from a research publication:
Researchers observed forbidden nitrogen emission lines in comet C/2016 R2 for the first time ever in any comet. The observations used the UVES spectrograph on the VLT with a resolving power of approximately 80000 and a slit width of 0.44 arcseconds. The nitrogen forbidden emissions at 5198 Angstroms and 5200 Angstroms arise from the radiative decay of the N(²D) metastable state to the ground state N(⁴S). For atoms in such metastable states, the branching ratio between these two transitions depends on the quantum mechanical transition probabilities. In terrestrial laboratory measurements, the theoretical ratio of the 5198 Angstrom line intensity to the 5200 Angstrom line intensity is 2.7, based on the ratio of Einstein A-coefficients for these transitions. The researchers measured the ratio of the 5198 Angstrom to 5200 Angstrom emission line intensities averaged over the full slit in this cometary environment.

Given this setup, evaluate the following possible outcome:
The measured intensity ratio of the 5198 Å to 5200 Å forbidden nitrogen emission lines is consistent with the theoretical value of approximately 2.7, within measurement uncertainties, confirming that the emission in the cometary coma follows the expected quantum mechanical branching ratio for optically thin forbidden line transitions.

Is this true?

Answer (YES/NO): NO